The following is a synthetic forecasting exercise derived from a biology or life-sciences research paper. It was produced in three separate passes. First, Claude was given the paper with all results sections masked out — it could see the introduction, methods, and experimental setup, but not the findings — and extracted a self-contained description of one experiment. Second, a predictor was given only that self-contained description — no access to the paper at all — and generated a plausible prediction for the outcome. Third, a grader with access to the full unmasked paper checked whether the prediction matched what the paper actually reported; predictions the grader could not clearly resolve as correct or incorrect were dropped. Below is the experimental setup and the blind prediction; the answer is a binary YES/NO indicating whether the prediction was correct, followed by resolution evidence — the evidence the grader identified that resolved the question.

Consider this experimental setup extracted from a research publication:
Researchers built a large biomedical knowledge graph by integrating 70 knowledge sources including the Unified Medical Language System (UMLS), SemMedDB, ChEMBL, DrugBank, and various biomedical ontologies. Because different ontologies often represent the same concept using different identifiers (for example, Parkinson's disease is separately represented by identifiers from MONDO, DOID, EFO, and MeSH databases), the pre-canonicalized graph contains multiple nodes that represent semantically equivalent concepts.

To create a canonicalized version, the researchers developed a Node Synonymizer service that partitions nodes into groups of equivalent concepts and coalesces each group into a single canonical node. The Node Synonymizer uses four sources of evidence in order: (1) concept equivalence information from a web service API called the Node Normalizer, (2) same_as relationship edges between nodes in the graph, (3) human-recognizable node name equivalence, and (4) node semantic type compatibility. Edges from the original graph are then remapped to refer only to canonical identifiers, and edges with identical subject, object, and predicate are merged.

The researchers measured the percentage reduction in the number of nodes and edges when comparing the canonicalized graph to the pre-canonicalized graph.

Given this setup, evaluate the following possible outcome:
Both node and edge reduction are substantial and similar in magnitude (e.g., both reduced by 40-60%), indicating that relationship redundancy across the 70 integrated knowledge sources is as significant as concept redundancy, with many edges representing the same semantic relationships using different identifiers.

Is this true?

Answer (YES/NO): NO